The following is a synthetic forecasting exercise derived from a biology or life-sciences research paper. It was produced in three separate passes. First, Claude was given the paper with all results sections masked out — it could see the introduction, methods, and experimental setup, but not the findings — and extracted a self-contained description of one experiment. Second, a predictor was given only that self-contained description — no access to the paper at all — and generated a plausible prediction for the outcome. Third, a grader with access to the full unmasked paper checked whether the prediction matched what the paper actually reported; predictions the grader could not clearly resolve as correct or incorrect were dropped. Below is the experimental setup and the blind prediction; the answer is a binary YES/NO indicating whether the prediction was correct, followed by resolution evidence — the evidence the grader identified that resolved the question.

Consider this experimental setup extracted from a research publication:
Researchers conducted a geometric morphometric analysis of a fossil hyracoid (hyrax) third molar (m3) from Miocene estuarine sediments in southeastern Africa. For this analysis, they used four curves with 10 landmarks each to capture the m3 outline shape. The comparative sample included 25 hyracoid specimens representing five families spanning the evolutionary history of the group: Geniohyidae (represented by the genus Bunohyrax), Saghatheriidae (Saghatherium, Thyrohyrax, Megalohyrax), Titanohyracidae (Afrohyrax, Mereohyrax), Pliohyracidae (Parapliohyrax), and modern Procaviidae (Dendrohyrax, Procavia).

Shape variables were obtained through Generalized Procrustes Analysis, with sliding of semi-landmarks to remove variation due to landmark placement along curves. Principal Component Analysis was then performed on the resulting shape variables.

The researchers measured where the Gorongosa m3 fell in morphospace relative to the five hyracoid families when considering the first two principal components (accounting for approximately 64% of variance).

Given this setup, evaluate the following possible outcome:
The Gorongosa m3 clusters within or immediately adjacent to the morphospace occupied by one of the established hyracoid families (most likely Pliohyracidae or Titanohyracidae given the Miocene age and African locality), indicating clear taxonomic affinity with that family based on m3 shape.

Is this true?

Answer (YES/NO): NO